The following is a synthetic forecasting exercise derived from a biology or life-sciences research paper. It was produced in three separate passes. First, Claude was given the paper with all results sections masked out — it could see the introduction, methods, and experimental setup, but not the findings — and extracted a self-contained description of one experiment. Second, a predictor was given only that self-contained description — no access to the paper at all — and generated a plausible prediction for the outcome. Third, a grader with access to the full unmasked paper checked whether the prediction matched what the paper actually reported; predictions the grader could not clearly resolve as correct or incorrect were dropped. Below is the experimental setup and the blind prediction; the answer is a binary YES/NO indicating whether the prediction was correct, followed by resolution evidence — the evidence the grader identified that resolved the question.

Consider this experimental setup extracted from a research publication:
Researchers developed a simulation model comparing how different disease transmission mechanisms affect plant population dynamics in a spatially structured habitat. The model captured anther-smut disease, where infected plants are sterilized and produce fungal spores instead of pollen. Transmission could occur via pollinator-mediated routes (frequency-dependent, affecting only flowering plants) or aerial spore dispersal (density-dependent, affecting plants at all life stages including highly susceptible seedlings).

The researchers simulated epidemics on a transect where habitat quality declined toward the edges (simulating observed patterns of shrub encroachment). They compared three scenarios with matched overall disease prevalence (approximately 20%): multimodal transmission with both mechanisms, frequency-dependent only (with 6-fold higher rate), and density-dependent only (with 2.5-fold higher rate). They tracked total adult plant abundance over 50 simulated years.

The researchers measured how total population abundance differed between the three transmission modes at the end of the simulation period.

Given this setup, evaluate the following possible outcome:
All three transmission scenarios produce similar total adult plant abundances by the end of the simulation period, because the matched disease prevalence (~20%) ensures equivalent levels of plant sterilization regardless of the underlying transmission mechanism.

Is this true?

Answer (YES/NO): YES